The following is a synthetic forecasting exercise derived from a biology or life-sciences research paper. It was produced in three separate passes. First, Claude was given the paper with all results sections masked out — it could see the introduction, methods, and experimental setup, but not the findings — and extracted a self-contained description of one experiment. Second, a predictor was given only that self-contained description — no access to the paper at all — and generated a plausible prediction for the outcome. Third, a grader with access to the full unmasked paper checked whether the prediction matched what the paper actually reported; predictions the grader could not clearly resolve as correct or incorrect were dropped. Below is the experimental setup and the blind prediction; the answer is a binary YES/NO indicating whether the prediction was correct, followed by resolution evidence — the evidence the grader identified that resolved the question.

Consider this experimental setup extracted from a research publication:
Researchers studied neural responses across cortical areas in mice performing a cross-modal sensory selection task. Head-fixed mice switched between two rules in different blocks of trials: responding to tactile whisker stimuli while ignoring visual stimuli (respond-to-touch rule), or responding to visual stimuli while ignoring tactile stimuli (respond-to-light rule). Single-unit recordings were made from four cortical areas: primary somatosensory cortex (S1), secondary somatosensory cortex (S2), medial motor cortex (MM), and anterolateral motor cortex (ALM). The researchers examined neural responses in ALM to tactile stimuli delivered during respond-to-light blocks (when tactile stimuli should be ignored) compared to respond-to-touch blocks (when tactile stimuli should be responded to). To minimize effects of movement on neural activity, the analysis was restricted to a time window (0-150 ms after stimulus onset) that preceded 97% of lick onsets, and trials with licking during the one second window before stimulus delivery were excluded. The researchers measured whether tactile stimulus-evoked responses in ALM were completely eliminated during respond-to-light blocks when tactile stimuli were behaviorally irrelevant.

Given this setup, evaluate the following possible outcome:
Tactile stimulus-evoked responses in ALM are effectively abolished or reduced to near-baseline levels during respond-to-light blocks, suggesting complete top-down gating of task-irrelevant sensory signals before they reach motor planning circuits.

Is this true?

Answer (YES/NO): NO